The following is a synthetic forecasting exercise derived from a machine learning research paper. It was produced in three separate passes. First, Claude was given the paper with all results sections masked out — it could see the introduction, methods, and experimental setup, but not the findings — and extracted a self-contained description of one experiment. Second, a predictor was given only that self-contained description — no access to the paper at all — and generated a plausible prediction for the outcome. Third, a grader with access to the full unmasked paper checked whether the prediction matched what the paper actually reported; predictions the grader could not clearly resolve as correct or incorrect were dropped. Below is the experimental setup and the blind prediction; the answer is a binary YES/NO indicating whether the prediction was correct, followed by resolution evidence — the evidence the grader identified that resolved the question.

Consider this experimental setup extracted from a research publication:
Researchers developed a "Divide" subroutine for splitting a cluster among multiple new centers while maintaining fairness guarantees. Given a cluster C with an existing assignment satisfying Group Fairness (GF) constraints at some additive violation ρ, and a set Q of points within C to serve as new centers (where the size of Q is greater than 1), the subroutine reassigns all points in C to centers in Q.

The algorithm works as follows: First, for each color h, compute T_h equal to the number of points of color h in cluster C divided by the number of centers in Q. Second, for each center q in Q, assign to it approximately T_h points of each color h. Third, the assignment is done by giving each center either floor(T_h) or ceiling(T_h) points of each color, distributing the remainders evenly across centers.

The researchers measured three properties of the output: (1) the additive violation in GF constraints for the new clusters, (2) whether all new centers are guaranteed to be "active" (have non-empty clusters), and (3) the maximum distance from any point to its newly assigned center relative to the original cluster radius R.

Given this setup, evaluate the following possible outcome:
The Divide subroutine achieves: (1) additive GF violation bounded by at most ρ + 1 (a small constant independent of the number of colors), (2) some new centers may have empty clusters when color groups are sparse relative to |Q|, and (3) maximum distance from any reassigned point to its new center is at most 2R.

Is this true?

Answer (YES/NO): NO